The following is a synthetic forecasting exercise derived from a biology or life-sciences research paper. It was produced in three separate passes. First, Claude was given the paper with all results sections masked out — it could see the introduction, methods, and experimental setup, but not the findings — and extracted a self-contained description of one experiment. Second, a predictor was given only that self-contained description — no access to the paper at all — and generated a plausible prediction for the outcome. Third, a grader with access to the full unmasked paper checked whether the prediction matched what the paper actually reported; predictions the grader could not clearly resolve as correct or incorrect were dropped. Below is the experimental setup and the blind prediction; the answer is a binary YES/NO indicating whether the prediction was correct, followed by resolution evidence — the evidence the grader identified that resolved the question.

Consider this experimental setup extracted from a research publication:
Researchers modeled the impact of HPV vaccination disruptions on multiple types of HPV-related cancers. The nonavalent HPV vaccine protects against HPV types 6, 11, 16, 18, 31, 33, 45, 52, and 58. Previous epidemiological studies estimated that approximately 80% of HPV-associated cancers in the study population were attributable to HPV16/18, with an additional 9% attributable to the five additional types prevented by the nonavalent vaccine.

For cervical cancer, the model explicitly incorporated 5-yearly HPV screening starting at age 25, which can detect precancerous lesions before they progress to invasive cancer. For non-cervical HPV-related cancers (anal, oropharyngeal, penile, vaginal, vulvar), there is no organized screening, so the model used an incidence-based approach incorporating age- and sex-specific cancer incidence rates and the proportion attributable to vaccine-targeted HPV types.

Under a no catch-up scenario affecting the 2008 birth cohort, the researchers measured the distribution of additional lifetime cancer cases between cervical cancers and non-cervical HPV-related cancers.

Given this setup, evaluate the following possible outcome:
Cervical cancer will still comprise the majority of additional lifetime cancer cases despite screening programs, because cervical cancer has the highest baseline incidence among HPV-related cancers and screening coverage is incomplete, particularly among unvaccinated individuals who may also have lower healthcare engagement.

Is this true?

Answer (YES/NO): NO